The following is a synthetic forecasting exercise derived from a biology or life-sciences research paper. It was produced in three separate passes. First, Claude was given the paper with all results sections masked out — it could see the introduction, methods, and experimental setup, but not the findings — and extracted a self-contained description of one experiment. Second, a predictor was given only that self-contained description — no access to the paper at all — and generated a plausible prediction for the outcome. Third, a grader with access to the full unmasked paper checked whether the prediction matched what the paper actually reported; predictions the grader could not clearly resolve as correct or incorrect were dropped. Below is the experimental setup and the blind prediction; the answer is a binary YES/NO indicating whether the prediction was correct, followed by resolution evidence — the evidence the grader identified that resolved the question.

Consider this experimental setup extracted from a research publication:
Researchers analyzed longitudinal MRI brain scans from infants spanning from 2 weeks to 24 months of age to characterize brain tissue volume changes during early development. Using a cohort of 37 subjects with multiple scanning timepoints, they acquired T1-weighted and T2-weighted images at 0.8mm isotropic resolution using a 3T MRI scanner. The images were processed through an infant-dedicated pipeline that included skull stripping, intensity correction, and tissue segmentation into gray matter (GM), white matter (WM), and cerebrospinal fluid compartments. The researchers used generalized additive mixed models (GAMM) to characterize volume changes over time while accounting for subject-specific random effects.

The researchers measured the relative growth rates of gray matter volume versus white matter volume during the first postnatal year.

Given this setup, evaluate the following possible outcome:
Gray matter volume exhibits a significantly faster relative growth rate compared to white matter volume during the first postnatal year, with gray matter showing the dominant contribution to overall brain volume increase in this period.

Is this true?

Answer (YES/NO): NO